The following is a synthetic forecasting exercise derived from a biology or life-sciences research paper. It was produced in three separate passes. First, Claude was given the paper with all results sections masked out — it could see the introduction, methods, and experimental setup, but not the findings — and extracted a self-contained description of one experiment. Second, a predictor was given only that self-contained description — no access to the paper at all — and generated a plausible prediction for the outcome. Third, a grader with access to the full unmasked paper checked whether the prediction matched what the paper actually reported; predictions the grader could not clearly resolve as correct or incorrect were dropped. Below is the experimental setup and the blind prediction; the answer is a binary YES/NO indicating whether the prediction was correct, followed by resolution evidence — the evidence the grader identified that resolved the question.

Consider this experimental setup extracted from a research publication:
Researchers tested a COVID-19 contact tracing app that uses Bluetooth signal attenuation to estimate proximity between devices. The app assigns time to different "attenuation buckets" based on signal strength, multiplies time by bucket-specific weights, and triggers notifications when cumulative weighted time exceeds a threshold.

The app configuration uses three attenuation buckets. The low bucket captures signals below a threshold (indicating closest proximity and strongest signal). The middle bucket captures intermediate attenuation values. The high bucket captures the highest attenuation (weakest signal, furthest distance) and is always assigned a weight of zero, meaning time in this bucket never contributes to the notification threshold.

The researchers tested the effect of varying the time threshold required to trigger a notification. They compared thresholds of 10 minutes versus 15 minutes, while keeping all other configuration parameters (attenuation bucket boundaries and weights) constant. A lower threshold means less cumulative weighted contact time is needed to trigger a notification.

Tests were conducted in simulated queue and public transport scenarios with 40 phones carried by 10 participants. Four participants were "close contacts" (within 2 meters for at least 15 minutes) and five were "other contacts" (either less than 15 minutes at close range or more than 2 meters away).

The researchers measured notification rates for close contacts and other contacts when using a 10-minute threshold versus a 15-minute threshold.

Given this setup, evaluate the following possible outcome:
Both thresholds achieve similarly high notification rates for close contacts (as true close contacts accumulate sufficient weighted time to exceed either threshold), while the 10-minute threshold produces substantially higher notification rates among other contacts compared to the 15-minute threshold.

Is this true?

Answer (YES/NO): NO